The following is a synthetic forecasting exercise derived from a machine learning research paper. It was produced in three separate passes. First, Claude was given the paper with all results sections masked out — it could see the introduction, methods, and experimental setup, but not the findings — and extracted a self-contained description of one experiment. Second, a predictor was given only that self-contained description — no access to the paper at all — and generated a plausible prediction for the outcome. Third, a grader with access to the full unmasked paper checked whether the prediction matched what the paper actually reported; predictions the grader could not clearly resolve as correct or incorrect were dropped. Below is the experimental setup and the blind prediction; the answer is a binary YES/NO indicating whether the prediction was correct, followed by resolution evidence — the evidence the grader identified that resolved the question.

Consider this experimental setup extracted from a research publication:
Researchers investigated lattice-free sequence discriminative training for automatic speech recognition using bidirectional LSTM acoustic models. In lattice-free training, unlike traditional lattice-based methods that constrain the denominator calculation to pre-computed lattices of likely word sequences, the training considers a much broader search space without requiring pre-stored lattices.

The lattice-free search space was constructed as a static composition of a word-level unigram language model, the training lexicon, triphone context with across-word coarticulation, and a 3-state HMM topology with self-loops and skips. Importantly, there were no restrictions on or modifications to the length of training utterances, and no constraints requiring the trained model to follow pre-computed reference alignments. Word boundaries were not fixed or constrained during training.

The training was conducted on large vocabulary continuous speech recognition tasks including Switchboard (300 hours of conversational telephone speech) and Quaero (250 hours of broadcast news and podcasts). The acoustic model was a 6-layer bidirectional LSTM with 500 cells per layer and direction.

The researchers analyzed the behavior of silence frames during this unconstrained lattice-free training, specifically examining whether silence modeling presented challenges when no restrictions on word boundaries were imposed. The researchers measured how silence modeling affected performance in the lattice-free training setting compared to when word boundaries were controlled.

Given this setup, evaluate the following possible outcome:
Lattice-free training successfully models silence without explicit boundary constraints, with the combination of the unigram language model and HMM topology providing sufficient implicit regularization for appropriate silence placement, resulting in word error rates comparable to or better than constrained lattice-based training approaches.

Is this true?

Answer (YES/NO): NO